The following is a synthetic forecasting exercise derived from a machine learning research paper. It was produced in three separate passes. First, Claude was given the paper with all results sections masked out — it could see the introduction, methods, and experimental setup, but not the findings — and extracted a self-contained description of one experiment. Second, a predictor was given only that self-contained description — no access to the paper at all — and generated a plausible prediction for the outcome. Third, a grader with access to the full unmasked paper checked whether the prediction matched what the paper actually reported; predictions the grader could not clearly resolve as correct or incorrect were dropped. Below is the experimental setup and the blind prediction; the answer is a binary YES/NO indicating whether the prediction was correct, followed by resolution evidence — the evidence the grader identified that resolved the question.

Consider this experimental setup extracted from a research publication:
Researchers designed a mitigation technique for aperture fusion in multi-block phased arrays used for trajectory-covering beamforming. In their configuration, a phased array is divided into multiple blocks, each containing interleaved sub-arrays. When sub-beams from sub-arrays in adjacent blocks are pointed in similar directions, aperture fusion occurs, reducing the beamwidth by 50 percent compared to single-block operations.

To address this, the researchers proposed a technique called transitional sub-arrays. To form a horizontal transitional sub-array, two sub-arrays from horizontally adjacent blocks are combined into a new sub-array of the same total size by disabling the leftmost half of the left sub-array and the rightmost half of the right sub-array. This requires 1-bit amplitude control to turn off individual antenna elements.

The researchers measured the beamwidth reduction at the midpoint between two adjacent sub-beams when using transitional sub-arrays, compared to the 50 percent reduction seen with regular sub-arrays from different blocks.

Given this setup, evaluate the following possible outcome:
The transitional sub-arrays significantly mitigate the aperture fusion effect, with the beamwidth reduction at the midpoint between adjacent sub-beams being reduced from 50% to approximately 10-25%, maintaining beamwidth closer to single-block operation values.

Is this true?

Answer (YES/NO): NO